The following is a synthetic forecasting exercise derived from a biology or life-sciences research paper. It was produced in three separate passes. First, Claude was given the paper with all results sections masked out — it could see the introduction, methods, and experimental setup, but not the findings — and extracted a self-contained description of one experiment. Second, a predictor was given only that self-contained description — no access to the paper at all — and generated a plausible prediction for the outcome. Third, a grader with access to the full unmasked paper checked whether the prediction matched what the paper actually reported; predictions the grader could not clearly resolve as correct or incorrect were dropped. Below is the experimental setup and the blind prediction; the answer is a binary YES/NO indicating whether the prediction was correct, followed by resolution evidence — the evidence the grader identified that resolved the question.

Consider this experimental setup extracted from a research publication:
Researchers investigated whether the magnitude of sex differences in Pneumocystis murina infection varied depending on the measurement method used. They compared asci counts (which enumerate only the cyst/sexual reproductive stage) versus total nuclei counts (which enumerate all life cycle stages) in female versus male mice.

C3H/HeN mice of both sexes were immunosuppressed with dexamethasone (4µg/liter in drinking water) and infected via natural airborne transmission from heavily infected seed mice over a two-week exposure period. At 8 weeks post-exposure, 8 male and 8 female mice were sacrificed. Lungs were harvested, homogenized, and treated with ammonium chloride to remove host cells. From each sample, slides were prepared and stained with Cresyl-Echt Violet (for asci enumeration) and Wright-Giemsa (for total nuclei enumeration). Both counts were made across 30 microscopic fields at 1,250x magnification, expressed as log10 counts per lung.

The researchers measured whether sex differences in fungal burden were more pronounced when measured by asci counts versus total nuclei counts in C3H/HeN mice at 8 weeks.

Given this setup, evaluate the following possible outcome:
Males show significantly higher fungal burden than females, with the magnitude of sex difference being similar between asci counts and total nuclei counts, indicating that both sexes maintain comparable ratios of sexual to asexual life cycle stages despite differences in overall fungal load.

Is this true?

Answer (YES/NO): NO